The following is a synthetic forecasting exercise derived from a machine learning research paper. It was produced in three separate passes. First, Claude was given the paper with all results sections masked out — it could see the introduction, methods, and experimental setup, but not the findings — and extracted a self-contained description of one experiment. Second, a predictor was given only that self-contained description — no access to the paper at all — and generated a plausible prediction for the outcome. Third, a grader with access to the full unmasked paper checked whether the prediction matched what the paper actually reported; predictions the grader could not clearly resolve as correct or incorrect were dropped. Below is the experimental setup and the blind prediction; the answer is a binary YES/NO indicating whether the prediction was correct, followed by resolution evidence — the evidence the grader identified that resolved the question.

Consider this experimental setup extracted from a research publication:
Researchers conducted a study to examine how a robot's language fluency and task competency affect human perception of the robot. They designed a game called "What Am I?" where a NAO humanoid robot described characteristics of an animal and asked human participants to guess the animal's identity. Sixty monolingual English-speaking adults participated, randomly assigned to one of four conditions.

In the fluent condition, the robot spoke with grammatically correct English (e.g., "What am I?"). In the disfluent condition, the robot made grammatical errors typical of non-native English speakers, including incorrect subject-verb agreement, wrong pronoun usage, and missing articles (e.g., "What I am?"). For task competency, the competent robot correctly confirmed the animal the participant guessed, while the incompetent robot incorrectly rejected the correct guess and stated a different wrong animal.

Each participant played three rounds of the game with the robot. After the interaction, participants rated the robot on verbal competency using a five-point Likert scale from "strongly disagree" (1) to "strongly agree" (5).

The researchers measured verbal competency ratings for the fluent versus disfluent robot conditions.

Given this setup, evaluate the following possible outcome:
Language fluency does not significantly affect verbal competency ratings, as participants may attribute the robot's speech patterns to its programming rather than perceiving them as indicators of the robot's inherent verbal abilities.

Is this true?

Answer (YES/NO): NO